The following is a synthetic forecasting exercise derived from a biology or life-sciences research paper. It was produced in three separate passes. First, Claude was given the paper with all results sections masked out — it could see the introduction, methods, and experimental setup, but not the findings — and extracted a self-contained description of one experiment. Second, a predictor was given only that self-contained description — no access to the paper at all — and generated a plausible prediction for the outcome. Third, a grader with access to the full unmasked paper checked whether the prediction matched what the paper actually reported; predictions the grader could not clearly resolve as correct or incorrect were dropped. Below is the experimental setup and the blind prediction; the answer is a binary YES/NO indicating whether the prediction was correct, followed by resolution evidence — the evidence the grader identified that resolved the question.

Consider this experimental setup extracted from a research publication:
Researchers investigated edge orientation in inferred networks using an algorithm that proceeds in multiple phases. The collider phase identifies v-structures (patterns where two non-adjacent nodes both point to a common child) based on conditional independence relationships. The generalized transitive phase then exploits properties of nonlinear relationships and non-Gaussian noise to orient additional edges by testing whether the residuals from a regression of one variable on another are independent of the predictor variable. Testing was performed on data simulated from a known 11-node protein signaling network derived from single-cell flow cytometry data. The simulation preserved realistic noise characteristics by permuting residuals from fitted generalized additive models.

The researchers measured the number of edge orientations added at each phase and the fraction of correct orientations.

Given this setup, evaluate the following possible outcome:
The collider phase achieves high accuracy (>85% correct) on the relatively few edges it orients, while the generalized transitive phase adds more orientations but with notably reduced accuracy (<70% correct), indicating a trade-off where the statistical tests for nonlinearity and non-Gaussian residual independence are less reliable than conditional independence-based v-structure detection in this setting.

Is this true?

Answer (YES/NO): NO